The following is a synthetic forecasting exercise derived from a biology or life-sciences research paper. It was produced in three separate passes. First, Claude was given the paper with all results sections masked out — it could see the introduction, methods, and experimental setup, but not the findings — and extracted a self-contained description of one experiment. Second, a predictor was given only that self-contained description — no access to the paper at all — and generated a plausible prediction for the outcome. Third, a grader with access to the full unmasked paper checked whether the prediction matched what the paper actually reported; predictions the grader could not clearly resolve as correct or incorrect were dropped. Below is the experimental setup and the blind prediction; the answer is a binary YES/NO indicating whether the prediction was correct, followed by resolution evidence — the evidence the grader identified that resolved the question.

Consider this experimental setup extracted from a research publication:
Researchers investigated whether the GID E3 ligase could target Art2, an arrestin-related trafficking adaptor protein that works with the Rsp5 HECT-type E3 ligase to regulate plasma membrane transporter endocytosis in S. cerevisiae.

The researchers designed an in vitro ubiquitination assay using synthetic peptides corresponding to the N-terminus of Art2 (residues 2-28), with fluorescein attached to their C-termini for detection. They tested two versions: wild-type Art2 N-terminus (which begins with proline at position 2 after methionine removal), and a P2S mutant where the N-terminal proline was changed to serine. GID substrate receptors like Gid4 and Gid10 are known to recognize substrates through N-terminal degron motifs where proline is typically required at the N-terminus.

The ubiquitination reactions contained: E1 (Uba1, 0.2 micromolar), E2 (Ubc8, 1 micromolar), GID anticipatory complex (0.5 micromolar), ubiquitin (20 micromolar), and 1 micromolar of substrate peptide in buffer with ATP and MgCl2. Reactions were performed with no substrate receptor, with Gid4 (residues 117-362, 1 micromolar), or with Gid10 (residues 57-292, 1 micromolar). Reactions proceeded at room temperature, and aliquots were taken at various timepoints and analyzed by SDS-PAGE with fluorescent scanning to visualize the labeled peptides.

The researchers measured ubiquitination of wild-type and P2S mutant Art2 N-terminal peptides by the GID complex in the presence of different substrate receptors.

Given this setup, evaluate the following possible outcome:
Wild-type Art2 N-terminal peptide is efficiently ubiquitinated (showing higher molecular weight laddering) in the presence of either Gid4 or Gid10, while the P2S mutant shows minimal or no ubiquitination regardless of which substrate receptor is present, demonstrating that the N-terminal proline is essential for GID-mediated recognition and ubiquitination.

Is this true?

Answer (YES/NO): NO